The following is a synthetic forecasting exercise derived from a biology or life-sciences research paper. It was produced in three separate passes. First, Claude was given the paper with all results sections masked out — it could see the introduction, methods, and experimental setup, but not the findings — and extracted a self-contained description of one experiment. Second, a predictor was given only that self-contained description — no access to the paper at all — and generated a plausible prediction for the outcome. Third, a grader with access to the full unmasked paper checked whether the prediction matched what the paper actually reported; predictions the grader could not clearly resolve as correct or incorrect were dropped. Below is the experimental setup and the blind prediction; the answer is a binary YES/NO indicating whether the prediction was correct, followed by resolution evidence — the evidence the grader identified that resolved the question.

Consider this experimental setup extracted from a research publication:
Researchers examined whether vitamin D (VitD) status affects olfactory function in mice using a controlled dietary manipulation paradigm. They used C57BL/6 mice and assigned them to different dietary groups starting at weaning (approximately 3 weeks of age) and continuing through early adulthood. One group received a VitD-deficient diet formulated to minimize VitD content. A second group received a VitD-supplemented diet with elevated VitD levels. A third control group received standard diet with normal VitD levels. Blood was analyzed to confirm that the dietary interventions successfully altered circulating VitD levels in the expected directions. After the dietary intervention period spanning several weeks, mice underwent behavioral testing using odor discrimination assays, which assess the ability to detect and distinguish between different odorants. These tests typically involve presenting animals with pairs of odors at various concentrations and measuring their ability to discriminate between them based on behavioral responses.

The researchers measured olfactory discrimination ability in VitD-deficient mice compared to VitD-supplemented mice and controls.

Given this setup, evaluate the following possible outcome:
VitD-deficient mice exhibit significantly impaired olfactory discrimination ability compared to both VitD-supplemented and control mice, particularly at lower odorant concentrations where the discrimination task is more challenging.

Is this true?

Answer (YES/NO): NO